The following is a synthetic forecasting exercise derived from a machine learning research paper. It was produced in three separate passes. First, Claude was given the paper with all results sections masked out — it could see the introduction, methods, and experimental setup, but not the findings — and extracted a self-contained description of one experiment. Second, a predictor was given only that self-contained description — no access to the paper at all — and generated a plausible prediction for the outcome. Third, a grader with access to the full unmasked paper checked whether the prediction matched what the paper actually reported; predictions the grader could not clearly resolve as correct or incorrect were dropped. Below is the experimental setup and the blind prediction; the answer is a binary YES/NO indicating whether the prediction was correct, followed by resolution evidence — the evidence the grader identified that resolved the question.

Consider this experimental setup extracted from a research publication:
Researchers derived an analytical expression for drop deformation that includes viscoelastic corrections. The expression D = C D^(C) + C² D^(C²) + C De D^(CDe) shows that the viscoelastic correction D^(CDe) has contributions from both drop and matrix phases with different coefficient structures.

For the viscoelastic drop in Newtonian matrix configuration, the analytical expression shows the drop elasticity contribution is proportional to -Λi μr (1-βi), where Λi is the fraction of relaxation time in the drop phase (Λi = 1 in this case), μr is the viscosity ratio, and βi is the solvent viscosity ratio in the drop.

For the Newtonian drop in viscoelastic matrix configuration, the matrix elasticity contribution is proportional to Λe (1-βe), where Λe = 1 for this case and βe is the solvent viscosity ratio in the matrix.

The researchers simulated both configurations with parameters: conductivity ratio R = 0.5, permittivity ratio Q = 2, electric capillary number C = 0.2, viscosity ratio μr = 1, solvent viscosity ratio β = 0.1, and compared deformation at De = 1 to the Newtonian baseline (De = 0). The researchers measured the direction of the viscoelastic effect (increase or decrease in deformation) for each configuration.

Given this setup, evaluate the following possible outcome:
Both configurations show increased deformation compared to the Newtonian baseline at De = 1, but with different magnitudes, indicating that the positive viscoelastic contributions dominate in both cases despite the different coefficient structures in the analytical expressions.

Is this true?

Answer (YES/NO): NO